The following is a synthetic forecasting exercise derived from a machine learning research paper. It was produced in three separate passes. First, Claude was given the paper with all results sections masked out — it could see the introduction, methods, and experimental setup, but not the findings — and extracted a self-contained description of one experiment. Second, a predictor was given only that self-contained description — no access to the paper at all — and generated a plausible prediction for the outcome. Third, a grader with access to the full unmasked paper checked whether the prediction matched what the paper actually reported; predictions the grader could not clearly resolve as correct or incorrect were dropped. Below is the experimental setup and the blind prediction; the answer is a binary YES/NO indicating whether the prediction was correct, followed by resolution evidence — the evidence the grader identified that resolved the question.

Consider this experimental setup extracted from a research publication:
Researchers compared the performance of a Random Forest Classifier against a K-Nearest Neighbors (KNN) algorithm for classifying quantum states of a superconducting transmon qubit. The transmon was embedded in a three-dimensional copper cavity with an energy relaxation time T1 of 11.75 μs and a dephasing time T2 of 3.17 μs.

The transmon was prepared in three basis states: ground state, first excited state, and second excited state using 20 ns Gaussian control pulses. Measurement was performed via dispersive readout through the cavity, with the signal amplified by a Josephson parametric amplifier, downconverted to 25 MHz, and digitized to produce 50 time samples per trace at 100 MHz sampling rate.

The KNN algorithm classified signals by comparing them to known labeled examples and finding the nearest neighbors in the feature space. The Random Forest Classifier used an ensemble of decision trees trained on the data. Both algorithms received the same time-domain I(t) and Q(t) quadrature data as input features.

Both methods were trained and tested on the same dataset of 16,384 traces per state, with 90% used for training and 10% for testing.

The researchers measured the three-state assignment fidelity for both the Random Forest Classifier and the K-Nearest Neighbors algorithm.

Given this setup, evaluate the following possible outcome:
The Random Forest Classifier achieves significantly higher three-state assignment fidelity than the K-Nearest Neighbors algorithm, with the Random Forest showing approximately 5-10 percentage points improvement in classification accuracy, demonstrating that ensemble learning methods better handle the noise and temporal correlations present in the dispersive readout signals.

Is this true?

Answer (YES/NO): NO